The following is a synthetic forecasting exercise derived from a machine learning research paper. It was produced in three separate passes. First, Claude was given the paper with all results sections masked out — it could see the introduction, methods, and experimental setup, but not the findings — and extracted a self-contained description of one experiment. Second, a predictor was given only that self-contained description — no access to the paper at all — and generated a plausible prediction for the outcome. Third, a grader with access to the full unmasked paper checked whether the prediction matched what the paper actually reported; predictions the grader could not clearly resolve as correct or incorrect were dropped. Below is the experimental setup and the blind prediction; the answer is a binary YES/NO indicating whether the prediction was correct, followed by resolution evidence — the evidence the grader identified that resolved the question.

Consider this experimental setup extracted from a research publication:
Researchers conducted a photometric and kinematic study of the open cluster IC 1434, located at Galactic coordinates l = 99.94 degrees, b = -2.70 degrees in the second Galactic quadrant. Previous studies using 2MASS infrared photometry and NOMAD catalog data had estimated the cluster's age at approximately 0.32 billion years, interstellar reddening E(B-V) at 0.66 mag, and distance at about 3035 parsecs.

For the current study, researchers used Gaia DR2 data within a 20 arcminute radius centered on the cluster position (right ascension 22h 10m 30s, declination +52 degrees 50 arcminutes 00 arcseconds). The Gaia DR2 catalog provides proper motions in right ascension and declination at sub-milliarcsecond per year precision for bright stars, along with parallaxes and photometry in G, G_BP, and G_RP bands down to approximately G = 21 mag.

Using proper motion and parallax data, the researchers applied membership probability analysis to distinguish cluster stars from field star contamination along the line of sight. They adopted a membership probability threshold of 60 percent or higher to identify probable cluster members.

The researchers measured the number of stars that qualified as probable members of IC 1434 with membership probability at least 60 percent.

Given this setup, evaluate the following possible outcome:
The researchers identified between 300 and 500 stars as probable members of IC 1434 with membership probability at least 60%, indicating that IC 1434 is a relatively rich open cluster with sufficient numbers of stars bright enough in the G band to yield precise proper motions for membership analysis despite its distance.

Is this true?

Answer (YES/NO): NO